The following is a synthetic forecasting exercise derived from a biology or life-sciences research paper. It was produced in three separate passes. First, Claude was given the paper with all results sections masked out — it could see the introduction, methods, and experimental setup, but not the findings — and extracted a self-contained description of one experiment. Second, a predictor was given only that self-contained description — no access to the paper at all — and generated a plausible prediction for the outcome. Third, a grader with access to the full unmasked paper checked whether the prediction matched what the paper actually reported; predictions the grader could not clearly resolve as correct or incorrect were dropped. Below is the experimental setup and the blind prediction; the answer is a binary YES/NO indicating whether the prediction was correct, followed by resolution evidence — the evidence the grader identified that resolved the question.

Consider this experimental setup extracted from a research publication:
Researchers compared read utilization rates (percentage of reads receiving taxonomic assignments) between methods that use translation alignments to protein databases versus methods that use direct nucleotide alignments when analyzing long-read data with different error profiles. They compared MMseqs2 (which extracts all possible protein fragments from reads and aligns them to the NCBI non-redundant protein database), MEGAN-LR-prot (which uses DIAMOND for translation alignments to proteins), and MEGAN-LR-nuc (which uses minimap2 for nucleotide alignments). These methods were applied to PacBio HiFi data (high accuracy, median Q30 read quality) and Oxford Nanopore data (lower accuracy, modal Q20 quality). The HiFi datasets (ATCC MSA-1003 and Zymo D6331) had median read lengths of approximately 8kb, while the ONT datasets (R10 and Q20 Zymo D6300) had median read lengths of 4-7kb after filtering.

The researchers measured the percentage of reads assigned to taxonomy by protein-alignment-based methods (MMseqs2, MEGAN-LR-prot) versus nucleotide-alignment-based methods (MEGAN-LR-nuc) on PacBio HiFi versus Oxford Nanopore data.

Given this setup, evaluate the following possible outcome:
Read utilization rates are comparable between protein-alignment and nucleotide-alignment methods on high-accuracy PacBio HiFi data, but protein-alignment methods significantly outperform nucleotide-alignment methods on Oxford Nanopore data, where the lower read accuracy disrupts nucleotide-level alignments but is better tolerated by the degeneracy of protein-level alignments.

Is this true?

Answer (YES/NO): NO